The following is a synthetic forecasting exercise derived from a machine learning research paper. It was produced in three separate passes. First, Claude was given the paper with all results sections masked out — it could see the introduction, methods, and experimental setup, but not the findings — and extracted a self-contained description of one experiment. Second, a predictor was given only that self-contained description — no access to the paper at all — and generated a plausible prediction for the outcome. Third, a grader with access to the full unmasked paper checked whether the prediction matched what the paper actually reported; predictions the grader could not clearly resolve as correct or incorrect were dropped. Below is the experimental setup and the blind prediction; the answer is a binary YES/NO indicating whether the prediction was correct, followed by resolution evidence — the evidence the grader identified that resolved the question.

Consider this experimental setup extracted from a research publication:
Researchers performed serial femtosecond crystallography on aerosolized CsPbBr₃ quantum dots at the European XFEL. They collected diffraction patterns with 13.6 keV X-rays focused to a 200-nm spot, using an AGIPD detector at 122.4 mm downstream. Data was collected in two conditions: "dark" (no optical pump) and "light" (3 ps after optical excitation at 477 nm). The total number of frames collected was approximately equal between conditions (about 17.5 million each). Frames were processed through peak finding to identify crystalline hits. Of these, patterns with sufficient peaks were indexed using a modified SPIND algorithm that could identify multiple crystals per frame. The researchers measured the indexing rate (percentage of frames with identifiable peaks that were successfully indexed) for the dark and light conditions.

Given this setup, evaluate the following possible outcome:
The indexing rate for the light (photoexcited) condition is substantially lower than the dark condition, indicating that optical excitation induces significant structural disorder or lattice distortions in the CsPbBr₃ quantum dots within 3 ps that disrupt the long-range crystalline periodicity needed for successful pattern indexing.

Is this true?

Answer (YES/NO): NO